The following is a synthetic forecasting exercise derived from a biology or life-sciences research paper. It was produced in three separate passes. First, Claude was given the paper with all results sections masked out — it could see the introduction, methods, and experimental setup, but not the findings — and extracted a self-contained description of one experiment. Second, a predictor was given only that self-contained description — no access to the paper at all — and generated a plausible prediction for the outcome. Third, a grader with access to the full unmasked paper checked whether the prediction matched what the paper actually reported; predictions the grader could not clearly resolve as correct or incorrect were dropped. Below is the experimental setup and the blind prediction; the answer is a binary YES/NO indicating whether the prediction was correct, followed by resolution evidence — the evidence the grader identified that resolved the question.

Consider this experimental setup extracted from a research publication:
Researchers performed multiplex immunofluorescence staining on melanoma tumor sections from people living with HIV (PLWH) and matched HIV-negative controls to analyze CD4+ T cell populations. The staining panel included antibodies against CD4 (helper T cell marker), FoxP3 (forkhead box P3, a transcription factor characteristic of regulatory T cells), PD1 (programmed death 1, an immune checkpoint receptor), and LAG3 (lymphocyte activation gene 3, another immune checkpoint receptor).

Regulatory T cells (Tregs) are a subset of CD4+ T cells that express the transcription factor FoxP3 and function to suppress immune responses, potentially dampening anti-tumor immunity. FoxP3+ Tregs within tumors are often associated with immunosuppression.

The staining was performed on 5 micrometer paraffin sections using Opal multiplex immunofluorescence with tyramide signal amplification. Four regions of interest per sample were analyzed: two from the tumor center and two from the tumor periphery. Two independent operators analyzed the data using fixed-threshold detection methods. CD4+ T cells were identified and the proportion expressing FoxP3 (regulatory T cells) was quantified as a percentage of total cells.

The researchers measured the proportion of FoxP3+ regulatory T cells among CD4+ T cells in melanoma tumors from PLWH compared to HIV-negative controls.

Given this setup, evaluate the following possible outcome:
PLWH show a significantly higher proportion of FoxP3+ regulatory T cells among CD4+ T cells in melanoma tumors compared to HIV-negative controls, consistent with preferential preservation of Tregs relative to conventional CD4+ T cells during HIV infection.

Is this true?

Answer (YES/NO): NO